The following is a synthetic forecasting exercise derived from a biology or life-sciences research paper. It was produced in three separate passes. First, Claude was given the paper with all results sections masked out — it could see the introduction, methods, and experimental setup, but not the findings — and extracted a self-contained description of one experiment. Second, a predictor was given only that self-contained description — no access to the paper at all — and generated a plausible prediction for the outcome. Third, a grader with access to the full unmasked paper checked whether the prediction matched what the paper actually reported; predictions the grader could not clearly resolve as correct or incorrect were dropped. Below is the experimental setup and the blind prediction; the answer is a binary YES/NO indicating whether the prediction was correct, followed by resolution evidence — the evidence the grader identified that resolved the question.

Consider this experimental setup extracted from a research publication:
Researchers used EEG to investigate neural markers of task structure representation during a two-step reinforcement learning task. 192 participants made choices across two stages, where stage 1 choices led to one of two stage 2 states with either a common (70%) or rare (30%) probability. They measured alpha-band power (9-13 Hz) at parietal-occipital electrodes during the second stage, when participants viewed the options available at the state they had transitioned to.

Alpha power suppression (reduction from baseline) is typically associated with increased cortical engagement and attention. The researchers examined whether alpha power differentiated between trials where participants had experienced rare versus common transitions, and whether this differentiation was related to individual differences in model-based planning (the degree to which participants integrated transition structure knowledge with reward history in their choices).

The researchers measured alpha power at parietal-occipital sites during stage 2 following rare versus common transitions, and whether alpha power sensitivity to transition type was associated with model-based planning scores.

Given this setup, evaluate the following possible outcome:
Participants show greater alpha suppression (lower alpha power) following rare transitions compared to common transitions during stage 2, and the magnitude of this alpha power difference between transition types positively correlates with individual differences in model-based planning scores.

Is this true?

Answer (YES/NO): YES